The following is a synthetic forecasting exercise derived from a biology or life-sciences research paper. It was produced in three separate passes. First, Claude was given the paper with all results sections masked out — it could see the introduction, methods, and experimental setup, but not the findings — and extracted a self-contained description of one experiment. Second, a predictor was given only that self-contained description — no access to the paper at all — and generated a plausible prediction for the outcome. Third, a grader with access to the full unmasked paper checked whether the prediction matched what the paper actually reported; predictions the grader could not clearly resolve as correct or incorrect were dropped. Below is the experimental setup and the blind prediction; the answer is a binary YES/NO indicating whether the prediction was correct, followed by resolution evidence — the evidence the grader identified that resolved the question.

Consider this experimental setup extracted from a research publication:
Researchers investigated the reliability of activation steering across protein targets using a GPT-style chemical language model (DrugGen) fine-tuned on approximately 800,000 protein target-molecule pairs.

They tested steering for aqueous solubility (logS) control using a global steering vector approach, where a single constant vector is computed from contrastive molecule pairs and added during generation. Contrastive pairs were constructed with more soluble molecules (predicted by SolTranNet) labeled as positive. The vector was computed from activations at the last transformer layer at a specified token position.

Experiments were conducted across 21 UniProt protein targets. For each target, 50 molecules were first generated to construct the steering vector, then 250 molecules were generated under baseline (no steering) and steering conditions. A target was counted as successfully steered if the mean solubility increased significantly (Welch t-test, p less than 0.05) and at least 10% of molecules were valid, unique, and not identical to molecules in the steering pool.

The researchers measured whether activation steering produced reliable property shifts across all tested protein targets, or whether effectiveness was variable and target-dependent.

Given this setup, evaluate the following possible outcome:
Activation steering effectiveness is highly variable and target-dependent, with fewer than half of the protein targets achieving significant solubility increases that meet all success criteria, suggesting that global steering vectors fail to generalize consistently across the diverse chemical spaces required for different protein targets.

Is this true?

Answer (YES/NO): NO